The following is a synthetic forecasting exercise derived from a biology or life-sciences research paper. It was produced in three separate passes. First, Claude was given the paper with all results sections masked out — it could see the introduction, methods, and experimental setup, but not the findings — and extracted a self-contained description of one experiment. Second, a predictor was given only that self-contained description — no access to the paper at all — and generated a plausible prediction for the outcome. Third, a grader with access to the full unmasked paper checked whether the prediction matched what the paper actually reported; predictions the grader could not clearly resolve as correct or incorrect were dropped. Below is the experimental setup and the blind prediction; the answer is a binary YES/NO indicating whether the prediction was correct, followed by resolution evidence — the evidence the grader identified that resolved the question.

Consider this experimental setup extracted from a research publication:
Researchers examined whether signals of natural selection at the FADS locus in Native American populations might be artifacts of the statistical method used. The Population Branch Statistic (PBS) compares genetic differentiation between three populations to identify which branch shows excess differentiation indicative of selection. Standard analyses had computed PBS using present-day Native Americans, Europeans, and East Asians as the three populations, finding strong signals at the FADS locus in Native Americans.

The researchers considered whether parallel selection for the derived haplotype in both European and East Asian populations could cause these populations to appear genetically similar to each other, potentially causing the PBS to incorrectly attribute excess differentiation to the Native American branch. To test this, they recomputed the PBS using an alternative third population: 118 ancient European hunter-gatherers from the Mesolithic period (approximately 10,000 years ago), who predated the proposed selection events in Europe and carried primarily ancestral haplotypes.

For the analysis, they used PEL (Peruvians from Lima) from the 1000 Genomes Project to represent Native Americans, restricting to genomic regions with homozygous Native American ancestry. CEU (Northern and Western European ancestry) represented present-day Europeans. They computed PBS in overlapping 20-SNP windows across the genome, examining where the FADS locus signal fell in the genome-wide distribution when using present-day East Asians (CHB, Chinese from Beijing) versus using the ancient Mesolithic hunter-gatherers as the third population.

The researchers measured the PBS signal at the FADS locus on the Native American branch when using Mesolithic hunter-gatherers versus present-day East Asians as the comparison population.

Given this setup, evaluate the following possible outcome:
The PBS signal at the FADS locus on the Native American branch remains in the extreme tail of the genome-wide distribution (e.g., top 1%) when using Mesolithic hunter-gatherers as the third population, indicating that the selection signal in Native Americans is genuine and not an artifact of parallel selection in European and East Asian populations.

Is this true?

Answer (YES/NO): NO